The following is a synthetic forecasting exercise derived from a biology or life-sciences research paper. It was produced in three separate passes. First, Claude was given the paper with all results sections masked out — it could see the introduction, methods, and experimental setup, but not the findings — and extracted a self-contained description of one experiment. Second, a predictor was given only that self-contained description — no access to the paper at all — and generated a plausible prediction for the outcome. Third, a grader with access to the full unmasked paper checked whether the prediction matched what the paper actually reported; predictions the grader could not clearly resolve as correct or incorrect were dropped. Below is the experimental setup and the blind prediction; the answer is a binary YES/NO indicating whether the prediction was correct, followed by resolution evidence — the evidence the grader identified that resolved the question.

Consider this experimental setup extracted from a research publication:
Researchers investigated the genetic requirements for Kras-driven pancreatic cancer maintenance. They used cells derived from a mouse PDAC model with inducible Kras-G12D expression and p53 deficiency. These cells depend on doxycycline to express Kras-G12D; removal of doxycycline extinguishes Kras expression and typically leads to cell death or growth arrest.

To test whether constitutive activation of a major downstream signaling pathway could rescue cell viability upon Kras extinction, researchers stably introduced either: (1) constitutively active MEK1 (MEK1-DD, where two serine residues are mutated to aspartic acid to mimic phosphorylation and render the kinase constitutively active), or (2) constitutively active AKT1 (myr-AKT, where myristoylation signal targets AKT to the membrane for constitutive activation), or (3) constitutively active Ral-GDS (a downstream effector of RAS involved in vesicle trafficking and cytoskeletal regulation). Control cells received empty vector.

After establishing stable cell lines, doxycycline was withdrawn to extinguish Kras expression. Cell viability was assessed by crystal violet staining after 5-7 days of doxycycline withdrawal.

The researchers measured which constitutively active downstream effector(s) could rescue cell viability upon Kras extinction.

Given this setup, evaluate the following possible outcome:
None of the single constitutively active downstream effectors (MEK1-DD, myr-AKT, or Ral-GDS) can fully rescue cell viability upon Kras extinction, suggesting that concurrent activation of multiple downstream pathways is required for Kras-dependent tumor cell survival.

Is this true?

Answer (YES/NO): NO